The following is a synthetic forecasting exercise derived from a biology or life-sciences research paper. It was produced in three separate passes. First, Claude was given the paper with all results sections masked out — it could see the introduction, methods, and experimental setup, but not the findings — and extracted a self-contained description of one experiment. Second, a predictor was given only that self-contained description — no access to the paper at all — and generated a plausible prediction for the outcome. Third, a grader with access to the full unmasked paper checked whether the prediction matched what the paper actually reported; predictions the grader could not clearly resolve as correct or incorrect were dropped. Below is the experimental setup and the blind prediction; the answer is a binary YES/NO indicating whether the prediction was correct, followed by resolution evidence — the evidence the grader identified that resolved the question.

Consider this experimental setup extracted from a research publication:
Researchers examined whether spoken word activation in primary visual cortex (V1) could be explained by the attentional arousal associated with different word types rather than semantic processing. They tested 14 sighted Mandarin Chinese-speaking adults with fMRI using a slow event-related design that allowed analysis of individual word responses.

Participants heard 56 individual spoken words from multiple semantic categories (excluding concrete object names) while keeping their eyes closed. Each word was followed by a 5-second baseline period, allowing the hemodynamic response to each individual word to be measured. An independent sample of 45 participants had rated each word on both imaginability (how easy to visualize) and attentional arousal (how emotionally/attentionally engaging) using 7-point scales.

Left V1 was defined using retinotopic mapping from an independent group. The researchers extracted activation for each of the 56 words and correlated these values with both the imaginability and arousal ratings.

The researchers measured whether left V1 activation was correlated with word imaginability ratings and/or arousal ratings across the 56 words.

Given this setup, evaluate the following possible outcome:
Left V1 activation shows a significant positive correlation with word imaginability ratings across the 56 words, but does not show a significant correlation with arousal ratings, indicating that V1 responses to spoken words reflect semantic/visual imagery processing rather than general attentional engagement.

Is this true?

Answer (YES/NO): NO